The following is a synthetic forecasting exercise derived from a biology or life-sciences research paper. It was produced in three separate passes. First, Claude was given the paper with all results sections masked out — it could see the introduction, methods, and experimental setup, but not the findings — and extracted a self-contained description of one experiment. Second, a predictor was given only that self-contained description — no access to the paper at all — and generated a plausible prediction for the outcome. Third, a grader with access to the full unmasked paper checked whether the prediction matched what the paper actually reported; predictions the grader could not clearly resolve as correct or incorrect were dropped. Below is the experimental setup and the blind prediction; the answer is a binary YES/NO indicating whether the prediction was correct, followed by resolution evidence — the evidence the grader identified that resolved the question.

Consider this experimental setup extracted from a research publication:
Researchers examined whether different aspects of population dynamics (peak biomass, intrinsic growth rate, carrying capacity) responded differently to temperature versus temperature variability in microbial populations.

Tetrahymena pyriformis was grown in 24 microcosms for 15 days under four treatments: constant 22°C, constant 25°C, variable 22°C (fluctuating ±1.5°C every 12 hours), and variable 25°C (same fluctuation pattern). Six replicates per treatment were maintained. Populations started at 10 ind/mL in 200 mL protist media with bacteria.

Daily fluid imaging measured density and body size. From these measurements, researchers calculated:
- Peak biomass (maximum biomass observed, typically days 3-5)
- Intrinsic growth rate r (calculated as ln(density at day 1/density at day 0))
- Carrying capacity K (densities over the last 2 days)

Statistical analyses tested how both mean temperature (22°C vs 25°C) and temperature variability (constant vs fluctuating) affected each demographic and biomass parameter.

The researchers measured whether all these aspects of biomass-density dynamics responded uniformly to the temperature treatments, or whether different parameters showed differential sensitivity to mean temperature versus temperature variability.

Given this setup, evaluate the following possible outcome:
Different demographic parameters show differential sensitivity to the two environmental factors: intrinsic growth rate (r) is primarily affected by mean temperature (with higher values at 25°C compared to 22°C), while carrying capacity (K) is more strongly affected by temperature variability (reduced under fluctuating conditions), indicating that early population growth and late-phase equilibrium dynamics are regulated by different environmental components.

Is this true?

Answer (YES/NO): YES